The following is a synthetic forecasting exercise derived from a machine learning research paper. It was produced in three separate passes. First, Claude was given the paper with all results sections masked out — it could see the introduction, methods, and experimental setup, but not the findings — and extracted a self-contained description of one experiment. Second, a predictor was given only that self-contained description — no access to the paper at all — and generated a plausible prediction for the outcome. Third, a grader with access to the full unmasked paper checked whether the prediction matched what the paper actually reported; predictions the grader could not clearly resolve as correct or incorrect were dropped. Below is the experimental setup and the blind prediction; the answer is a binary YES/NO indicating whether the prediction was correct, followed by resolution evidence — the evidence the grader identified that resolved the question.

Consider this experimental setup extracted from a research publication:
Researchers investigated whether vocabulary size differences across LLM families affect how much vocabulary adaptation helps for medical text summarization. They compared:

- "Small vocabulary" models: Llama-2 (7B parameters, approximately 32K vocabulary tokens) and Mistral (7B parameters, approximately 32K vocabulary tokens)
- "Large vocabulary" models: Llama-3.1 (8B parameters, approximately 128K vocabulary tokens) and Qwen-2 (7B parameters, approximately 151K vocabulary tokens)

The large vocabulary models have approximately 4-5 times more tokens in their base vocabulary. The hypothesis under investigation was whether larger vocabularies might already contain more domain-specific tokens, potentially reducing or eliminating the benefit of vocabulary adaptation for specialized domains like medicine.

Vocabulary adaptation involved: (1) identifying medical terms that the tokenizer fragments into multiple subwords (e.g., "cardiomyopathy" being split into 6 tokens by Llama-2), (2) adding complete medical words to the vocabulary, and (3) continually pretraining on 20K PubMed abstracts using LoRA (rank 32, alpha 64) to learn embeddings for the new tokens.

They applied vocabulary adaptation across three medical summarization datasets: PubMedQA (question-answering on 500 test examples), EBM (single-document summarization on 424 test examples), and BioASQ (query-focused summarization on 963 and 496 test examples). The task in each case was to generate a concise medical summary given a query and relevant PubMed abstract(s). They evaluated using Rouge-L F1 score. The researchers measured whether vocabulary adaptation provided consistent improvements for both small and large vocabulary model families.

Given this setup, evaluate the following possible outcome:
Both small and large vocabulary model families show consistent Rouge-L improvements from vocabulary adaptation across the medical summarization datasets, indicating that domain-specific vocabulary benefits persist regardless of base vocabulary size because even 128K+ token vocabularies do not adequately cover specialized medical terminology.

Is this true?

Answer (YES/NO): NO